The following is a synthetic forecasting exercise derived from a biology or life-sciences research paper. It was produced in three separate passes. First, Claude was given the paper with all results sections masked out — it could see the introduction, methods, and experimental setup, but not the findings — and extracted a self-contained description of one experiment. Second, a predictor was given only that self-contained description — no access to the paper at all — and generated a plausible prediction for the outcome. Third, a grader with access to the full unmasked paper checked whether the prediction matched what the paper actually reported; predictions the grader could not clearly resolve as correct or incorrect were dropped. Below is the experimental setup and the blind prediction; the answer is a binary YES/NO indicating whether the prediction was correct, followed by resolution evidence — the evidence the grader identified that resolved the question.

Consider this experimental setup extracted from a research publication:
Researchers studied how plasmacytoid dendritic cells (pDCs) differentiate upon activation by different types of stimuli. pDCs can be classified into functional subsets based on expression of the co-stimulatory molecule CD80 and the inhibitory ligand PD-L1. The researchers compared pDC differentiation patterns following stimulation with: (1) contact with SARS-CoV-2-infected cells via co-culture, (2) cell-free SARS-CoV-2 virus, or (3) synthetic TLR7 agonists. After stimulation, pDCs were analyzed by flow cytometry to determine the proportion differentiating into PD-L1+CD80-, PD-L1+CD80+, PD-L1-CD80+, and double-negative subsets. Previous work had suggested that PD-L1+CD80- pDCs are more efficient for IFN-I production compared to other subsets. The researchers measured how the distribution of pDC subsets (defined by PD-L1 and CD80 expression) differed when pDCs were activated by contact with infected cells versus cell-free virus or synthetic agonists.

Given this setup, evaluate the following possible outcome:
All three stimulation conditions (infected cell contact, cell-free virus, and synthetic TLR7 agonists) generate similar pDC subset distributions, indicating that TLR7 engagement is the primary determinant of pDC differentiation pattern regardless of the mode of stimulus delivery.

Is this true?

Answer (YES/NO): NO